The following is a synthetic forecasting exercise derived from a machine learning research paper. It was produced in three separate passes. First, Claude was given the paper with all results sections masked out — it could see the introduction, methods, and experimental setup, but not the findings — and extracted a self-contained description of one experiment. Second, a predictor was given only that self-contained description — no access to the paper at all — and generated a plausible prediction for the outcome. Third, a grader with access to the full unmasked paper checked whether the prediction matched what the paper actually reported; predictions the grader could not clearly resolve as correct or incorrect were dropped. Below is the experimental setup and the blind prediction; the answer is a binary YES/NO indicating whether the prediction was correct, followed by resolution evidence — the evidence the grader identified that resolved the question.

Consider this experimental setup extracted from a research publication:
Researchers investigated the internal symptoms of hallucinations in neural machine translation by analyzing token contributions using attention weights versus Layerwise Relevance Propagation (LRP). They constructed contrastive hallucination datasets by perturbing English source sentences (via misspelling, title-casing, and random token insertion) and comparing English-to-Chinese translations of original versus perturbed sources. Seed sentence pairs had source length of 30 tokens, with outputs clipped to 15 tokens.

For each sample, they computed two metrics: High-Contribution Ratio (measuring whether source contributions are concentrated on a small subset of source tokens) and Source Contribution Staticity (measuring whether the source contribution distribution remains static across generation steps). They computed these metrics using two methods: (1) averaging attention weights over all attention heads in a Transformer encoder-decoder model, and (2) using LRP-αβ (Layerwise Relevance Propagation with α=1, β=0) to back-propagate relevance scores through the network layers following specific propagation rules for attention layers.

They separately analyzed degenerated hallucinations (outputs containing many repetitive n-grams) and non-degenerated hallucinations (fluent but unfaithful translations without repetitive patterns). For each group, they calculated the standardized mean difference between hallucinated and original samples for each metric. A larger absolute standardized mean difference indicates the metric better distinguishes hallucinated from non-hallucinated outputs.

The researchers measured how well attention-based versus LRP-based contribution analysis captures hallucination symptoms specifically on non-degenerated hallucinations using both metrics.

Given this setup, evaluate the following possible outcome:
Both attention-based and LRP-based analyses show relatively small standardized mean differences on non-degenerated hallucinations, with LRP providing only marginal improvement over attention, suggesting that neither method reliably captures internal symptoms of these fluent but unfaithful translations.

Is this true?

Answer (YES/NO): NO